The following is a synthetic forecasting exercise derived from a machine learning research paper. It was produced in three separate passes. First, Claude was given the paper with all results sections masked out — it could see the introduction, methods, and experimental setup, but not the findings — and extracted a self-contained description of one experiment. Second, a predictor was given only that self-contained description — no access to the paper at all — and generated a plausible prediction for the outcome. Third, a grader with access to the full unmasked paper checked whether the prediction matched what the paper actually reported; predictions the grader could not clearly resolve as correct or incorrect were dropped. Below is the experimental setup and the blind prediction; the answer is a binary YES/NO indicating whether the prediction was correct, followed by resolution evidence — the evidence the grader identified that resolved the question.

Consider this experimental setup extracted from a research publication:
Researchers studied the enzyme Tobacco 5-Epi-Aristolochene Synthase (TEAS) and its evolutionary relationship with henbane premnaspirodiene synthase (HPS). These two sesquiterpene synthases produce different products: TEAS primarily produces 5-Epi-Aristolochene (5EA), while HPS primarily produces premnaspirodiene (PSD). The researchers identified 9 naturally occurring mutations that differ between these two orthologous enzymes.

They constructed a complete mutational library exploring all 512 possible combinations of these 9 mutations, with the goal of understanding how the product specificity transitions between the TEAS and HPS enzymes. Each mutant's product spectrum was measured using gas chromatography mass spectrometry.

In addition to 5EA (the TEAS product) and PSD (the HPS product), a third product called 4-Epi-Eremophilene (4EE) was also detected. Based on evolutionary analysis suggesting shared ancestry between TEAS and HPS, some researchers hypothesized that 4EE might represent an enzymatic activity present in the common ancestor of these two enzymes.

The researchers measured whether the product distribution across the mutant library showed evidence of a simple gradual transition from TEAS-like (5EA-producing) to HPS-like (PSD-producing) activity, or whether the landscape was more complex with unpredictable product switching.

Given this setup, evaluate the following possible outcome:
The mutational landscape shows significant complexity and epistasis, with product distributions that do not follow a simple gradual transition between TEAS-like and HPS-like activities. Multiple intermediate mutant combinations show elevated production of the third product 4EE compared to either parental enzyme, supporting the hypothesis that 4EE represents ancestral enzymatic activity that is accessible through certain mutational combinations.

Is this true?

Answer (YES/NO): YES